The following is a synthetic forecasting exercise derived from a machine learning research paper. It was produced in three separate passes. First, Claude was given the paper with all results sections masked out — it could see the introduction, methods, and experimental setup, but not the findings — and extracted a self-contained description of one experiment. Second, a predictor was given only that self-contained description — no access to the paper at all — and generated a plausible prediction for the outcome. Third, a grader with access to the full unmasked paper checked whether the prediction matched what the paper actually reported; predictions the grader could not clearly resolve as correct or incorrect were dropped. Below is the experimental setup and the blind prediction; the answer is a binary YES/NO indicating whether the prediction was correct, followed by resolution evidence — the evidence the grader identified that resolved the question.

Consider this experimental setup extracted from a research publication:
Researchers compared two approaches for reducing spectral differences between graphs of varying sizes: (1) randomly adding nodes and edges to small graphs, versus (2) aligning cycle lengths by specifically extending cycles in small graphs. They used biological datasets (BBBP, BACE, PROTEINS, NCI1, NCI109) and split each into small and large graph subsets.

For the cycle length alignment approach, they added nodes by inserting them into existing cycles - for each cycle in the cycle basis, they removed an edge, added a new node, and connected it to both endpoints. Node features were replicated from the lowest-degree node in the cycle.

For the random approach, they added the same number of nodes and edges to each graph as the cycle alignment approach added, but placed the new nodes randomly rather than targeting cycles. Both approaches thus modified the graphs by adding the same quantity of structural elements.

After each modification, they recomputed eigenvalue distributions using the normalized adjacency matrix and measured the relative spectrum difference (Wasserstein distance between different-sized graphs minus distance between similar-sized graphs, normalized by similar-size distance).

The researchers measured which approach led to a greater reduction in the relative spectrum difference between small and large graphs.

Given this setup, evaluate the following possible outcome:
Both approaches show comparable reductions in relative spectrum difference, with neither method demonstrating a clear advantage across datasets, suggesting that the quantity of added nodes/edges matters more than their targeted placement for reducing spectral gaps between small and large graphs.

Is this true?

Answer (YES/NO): NO